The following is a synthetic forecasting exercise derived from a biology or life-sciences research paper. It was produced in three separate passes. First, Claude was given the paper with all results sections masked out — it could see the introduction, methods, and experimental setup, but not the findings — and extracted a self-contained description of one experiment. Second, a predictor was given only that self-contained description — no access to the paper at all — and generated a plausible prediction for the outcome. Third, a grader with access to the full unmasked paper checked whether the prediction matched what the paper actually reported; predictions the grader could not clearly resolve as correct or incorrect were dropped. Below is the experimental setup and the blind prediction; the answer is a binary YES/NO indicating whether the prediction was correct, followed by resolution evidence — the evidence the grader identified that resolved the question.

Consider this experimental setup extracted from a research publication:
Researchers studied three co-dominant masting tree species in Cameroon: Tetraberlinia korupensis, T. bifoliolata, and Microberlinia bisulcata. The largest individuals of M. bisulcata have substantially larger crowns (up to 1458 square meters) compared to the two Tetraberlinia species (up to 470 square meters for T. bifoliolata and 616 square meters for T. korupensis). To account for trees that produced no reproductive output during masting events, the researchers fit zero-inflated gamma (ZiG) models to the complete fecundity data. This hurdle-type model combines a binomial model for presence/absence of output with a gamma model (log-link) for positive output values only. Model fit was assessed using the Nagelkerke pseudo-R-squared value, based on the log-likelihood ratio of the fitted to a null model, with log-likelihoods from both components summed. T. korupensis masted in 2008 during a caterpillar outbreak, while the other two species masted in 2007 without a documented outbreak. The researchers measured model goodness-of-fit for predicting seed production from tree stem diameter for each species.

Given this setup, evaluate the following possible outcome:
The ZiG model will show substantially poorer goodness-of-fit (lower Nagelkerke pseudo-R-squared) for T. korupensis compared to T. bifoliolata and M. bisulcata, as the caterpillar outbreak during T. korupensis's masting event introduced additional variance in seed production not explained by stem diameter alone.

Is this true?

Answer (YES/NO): NO